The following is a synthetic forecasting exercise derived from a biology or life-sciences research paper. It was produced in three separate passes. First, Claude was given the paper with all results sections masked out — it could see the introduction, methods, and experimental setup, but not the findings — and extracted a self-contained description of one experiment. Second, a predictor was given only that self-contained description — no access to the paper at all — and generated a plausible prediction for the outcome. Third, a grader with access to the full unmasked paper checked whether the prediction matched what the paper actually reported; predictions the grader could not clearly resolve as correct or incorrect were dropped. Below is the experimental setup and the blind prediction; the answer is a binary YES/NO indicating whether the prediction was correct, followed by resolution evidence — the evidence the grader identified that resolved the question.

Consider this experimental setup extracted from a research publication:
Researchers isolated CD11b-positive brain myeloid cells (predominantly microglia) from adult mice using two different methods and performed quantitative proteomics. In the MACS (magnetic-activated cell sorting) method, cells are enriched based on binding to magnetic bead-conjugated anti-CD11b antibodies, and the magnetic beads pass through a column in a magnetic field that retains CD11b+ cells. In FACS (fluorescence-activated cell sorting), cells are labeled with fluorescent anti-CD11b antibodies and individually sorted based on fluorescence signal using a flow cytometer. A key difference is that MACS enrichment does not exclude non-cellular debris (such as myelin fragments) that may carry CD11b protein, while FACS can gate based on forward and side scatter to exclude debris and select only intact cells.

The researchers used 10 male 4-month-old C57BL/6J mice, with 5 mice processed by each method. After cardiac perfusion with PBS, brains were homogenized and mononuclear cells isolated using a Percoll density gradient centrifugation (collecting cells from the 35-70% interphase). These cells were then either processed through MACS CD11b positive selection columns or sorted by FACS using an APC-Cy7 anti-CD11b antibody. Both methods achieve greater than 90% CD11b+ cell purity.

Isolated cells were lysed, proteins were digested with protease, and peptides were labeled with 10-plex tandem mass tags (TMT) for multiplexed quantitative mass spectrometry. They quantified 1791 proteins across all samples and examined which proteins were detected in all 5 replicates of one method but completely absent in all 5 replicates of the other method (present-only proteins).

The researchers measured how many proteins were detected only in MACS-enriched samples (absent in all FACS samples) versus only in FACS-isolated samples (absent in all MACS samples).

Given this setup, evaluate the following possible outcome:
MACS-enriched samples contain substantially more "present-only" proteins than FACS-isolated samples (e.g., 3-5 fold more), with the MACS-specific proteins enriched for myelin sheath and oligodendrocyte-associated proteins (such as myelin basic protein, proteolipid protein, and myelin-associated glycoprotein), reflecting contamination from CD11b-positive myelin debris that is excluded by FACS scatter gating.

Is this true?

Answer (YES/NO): NO